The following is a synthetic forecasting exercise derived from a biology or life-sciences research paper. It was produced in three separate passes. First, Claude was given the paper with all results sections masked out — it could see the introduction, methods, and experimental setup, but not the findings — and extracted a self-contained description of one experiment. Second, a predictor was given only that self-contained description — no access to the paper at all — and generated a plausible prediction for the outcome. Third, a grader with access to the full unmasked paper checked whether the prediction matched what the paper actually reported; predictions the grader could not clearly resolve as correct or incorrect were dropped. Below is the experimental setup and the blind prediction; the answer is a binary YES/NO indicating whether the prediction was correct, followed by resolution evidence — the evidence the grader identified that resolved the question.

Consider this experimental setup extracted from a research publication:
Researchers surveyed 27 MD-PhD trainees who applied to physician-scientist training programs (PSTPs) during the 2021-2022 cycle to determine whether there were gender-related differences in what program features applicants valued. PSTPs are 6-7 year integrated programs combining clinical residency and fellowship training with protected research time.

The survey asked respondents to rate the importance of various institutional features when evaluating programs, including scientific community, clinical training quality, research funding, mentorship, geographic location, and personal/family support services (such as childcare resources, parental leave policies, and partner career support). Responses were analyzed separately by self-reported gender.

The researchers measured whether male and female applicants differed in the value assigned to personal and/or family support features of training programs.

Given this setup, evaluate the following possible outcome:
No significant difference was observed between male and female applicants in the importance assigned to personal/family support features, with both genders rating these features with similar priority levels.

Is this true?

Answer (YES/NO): NO